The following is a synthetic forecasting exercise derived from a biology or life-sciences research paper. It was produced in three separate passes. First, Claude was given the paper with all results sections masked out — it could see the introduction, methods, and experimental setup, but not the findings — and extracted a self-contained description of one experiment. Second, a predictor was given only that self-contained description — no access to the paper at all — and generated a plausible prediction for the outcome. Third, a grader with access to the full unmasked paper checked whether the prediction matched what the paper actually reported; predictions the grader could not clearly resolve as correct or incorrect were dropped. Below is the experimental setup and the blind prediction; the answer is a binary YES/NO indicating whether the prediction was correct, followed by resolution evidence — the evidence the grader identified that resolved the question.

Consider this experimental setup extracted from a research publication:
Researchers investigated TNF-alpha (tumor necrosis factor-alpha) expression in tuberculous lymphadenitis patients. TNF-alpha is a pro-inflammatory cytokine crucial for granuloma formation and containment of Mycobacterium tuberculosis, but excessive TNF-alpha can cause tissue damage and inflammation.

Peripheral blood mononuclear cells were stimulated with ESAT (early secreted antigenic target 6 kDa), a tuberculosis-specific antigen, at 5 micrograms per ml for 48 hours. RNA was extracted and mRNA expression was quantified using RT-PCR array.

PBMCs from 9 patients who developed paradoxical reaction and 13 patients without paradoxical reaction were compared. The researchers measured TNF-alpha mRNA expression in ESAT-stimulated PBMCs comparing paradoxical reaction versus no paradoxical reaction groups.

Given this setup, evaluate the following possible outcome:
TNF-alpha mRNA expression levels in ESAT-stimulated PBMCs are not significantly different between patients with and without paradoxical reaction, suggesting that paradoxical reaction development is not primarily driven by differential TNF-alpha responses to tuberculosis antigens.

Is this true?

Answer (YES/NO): YES